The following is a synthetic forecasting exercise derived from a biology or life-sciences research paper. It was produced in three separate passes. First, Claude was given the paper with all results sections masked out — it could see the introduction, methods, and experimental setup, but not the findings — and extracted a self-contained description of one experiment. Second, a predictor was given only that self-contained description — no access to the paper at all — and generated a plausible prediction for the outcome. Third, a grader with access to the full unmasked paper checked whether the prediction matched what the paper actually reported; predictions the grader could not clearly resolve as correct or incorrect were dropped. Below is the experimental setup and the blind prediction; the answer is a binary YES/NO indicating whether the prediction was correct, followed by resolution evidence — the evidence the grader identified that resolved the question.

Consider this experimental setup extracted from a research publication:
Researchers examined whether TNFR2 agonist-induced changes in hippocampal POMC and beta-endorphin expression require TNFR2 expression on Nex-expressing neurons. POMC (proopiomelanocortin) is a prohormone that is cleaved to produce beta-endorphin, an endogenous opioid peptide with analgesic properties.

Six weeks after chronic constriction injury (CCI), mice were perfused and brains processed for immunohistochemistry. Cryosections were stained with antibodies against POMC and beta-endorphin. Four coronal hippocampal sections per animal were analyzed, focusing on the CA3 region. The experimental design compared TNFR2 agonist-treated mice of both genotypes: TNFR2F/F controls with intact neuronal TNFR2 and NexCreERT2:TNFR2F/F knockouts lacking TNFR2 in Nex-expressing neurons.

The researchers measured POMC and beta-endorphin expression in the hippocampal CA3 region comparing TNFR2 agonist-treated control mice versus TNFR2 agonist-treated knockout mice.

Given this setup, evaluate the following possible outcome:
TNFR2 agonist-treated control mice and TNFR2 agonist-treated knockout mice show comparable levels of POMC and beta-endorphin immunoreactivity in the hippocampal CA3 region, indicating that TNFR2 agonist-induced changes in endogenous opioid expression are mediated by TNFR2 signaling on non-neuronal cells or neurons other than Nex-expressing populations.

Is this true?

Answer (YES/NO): NO